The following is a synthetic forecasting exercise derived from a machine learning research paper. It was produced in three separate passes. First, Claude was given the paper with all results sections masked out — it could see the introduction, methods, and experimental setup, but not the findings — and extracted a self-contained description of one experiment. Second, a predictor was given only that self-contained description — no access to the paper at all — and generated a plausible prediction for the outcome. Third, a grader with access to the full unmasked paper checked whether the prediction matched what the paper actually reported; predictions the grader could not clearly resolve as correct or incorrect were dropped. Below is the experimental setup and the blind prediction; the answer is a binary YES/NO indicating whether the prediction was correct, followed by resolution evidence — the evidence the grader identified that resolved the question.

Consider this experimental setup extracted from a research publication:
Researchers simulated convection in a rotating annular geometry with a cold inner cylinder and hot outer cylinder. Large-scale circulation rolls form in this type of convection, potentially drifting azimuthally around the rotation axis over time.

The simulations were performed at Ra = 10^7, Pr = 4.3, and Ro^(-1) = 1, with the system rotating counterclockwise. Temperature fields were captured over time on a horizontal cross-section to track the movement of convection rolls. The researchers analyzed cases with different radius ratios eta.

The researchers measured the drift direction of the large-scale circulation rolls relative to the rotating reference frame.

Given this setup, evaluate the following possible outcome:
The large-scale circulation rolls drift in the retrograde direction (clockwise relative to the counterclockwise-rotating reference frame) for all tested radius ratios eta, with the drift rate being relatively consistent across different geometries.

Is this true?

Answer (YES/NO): NO